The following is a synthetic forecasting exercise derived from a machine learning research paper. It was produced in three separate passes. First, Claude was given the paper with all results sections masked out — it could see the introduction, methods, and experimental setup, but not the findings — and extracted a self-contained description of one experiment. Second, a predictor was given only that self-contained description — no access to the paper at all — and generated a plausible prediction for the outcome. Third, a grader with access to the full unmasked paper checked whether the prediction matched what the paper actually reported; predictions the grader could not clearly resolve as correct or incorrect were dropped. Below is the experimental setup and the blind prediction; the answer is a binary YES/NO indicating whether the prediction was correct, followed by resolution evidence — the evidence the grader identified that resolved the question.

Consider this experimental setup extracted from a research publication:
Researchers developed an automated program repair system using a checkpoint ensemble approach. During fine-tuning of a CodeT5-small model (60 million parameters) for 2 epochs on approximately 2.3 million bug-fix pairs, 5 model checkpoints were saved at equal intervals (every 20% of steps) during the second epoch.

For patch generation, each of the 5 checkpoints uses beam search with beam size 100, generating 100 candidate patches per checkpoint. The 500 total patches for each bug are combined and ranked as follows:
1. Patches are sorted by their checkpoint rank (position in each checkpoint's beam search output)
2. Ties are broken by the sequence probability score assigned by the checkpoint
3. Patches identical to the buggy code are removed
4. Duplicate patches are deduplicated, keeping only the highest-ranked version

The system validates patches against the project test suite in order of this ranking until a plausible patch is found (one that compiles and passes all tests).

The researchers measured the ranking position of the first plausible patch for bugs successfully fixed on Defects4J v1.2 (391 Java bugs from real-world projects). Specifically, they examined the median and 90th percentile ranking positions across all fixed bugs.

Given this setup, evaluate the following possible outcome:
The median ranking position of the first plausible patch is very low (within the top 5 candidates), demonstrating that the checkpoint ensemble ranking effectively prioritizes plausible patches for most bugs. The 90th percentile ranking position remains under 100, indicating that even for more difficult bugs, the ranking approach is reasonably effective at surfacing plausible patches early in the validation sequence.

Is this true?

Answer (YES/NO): NO